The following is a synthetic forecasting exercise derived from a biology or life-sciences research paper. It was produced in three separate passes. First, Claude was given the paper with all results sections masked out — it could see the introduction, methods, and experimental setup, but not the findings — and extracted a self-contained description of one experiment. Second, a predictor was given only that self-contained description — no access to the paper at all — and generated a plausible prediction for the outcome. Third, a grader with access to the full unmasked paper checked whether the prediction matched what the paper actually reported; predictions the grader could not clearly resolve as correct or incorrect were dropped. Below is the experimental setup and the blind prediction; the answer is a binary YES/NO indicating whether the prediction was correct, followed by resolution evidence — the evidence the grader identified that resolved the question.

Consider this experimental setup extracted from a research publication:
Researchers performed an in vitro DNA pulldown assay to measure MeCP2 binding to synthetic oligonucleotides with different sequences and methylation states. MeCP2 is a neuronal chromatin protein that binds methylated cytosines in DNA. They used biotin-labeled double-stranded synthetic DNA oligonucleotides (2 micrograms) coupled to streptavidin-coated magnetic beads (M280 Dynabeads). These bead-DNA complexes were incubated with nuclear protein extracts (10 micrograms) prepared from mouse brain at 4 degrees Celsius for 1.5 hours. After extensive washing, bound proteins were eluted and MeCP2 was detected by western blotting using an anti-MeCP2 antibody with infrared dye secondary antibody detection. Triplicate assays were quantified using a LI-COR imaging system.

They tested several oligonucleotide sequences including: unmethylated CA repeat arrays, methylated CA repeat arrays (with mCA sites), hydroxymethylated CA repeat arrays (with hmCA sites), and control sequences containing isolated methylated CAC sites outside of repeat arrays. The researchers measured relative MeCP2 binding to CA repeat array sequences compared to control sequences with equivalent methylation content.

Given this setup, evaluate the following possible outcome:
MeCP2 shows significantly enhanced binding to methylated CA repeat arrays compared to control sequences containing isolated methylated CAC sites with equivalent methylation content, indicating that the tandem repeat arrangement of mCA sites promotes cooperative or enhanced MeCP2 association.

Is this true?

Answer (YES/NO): NO